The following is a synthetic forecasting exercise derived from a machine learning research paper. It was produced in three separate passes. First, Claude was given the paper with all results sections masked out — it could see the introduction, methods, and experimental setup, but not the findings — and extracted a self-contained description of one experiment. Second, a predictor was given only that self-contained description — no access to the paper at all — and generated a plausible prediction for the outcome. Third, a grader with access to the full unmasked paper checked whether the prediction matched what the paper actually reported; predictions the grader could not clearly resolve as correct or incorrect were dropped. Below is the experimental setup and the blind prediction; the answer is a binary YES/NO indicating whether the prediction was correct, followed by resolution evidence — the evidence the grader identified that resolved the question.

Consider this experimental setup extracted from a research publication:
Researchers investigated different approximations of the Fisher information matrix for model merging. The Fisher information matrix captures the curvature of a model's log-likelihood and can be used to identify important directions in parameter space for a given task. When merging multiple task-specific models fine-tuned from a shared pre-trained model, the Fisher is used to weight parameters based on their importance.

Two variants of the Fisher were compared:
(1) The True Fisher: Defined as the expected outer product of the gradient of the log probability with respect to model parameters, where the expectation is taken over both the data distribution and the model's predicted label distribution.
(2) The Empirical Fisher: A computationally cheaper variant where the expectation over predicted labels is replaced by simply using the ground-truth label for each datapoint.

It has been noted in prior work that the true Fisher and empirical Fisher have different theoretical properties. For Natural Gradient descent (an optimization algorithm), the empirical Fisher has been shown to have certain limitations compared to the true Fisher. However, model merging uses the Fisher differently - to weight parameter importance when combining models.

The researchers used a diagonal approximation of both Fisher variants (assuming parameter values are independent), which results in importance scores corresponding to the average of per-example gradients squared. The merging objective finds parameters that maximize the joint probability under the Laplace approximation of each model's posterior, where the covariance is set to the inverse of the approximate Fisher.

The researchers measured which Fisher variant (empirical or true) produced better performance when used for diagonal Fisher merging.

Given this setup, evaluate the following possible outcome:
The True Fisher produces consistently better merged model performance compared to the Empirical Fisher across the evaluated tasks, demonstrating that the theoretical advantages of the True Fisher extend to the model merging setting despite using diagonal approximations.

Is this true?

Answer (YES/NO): NO